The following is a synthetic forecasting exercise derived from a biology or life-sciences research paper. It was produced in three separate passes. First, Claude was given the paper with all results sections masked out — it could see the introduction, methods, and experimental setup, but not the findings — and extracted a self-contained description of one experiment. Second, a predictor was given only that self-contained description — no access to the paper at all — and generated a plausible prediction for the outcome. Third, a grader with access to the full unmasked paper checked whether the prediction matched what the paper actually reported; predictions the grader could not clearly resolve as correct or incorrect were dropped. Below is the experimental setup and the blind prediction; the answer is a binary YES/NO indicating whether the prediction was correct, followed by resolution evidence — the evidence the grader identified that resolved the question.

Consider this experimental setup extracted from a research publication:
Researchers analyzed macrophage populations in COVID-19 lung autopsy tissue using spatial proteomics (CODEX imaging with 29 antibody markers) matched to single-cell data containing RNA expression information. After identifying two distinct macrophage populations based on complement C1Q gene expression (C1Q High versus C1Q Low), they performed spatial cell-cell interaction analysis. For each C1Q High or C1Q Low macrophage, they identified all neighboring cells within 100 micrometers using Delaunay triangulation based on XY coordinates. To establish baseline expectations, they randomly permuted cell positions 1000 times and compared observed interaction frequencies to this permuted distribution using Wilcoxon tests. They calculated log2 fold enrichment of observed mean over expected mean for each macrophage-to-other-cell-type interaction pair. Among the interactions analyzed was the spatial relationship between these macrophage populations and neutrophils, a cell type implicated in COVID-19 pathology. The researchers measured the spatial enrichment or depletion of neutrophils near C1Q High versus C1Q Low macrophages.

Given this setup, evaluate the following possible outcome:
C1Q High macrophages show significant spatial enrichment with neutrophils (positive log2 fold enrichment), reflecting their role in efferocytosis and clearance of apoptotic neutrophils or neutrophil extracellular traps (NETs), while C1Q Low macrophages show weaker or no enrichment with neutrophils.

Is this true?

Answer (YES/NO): NO